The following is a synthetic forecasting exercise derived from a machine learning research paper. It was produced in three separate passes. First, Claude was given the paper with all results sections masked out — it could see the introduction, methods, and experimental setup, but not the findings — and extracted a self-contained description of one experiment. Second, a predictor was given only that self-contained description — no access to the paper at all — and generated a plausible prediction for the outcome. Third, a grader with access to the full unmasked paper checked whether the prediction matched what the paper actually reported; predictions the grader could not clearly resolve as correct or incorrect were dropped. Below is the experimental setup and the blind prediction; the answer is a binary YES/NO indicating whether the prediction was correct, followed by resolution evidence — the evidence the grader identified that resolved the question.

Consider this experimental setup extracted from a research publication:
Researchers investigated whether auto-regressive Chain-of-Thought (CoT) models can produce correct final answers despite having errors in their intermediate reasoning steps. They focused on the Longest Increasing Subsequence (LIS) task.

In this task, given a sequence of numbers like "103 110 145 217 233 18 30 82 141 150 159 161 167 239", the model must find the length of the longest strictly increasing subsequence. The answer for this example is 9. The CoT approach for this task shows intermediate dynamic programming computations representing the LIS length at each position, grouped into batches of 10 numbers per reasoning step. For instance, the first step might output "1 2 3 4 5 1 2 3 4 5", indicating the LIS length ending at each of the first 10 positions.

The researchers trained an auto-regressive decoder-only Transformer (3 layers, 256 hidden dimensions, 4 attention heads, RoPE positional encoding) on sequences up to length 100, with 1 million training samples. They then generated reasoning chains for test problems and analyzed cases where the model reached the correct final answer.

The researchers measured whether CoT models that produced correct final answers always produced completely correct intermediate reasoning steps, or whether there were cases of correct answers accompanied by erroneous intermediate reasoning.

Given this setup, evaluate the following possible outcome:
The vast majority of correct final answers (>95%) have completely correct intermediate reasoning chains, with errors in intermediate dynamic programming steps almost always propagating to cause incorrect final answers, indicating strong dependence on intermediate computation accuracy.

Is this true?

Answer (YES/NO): NO